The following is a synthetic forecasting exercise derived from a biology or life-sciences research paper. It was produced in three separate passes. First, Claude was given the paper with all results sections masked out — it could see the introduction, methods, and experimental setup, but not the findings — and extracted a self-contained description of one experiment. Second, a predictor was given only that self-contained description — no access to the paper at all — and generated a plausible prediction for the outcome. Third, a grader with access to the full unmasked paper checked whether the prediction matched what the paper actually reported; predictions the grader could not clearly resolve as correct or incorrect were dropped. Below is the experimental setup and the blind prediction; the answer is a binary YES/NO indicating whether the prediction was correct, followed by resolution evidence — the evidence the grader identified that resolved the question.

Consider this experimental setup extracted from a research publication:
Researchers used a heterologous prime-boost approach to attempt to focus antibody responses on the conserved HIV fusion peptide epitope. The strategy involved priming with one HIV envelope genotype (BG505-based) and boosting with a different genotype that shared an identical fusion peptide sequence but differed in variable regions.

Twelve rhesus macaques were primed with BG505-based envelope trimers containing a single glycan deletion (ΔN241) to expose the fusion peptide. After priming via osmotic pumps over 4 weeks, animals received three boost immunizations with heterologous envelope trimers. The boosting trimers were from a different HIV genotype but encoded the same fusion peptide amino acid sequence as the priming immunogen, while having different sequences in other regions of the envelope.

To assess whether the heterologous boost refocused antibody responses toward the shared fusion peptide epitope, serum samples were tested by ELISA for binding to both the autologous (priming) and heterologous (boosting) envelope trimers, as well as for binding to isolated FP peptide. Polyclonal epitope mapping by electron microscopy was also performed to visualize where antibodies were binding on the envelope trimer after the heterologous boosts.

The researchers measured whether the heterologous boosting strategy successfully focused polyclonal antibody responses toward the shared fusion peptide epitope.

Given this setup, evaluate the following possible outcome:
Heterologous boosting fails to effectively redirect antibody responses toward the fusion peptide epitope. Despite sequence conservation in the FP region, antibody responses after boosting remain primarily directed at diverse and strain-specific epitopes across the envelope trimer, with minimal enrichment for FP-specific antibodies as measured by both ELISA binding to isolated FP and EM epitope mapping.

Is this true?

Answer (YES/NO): NO